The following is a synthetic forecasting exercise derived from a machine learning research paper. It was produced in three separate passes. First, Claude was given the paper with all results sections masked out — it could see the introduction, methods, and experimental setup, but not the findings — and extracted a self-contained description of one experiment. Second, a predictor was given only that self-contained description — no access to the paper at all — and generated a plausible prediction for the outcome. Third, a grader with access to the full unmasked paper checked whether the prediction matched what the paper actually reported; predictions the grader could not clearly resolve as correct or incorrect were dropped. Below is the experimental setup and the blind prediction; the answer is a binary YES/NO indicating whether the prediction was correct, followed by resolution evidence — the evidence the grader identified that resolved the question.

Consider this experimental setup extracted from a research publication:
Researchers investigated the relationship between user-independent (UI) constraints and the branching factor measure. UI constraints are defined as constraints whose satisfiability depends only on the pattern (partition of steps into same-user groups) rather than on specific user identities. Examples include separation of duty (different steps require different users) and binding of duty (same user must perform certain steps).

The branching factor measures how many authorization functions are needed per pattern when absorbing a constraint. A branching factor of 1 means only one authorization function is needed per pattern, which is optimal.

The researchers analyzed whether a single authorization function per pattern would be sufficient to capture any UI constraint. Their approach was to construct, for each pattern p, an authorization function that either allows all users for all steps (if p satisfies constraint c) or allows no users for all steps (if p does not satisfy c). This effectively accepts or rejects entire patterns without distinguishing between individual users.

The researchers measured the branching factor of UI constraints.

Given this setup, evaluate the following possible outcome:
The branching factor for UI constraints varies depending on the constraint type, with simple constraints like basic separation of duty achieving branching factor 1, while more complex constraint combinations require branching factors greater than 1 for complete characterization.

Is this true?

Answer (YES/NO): NO